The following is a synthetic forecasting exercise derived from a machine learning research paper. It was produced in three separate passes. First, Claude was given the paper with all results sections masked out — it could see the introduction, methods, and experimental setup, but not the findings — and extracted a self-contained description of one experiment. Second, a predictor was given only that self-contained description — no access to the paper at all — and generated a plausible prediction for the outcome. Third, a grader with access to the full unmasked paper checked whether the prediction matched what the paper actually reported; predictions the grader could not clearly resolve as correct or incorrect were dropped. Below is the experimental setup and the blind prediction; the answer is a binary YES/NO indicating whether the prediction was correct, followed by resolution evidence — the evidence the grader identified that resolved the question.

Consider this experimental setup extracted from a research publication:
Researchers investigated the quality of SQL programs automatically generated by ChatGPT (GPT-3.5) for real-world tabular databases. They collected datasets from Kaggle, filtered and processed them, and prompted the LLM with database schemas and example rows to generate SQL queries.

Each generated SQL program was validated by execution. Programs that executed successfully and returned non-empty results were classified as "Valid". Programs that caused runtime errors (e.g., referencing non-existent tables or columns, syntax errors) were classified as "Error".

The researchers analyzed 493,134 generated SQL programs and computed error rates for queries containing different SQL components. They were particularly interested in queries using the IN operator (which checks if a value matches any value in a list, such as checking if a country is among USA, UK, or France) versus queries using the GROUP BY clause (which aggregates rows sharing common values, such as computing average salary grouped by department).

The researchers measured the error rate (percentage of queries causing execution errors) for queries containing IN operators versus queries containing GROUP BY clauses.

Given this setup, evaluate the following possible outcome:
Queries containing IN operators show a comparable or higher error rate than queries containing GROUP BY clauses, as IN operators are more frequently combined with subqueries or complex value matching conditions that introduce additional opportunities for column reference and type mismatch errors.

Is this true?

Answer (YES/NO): YES